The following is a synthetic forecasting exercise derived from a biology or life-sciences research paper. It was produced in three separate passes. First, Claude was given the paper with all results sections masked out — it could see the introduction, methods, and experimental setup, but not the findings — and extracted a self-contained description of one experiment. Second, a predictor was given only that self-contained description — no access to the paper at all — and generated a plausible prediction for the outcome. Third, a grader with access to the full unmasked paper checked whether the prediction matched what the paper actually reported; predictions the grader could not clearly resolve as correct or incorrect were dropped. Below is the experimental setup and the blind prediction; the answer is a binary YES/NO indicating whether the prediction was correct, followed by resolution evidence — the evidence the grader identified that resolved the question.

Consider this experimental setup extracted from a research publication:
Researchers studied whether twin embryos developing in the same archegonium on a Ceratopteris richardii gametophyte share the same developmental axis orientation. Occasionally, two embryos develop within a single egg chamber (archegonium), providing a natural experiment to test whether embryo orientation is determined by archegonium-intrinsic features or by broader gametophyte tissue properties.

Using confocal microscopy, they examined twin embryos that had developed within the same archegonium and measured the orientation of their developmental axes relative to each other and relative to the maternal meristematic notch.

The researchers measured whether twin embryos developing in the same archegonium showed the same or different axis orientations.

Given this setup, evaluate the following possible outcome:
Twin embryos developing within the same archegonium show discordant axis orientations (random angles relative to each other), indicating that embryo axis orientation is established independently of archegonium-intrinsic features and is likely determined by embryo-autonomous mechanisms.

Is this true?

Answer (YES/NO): NO